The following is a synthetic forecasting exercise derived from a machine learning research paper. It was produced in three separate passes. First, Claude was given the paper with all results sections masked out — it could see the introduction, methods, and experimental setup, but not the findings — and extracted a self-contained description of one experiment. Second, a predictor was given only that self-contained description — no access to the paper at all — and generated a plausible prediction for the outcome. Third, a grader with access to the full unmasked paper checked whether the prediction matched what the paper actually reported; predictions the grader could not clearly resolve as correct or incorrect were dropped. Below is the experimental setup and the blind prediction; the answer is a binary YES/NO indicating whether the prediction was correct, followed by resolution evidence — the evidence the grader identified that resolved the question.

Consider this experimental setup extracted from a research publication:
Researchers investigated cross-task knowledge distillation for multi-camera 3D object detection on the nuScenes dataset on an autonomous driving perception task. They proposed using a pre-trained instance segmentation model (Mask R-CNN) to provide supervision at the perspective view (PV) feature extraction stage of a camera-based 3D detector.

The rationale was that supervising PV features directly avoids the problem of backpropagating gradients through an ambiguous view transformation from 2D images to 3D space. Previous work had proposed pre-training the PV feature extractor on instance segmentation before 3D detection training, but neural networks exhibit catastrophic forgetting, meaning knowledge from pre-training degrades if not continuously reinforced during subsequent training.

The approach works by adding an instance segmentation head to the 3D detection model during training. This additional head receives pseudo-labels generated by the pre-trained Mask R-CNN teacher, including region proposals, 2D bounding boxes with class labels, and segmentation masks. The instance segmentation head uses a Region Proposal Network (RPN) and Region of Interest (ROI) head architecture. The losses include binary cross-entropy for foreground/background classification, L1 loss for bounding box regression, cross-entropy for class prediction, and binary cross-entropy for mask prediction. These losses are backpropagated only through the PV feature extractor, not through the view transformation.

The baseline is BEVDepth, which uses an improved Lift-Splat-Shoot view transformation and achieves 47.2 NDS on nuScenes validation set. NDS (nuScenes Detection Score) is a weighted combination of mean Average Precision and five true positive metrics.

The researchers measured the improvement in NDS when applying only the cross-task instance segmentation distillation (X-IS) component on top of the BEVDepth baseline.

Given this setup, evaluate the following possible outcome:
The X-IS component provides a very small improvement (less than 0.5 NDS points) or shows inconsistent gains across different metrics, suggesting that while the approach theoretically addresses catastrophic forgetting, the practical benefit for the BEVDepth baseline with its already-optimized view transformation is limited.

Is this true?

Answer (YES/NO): NO